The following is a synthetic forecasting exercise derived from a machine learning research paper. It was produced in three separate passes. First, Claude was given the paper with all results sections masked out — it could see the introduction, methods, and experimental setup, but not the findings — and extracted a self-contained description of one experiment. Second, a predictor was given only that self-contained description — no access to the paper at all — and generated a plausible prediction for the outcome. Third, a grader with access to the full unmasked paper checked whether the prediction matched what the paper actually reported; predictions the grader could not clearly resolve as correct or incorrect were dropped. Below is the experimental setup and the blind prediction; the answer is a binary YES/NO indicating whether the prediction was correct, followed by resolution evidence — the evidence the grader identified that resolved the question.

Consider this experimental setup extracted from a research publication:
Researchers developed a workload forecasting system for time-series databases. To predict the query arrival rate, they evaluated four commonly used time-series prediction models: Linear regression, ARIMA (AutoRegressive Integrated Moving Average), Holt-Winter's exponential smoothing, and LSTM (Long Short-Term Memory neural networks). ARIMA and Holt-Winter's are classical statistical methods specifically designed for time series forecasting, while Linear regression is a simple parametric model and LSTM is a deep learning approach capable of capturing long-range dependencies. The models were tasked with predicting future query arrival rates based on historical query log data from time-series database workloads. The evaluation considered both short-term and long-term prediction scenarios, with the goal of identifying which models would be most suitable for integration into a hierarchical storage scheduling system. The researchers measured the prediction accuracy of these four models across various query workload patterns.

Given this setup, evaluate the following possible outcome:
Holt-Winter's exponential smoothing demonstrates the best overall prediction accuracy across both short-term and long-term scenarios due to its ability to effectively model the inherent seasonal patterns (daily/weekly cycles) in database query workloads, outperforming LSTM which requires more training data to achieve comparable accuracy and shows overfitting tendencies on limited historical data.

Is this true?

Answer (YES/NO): NO